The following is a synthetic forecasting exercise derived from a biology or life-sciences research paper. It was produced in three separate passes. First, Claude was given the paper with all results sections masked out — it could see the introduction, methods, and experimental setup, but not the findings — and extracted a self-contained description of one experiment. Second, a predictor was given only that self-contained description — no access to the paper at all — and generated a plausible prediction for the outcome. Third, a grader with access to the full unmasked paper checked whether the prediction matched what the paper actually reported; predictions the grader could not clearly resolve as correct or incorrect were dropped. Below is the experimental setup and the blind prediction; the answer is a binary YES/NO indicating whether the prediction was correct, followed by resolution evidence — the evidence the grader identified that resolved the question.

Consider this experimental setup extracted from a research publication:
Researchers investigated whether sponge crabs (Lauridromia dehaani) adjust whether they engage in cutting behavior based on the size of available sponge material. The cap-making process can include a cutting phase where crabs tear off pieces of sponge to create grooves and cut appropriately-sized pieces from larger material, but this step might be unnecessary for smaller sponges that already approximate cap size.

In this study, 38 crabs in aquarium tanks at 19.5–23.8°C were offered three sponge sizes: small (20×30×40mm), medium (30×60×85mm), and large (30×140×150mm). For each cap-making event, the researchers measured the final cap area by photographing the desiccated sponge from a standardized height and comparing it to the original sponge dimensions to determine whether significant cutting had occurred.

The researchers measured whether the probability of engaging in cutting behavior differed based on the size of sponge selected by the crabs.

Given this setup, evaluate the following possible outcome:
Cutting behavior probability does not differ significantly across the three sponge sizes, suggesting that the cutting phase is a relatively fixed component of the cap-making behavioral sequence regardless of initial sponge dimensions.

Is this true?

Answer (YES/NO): YES